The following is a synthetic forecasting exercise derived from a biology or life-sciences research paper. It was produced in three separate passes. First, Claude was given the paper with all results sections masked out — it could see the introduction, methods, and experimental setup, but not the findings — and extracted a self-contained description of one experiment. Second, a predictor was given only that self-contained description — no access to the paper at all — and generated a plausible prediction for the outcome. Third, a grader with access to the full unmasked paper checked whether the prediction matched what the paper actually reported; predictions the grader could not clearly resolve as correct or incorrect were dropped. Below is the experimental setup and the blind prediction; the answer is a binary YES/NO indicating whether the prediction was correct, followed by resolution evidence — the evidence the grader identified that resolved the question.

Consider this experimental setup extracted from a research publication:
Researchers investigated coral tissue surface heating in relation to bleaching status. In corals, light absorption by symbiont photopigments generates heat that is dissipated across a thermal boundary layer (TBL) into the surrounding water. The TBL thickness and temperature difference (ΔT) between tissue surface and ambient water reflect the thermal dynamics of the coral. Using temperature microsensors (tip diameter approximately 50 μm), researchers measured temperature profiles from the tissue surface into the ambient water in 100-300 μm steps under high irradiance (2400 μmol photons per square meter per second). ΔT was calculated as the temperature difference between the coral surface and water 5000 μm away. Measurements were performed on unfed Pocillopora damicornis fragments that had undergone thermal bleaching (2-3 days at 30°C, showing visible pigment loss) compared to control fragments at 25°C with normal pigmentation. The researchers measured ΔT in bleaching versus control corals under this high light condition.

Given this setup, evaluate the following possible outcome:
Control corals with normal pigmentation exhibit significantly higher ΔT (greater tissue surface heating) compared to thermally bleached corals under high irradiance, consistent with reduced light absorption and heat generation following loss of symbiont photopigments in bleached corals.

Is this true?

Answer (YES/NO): NO